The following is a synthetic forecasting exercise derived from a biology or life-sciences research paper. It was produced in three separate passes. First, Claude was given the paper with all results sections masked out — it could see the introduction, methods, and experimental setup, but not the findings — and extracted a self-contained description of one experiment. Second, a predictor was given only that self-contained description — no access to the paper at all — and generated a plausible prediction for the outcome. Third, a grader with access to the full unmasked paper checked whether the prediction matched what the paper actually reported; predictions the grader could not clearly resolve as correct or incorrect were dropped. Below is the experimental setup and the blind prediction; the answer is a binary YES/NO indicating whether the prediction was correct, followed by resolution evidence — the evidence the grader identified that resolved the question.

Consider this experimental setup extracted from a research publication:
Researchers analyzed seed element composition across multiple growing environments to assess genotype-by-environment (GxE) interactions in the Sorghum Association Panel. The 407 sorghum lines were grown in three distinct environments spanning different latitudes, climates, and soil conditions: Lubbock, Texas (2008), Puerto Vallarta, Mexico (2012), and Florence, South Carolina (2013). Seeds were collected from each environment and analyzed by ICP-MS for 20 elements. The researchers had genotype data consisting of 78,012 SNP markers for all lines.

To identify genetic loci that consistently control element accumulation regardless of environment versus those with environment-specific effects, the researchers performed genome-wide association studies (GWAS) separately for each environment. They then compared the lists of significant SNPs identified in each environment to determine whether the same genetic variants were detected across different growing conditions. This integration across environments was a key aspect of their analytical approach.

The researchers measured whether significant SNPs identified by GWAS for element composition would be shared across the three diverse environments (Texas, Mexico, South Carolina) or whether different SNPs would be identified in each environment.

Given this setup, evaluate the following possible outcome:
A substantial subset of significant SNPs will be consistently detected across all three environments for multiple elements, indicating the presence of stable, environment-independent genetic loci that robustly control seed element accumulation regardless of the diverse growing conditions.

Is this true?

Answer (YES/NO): NO